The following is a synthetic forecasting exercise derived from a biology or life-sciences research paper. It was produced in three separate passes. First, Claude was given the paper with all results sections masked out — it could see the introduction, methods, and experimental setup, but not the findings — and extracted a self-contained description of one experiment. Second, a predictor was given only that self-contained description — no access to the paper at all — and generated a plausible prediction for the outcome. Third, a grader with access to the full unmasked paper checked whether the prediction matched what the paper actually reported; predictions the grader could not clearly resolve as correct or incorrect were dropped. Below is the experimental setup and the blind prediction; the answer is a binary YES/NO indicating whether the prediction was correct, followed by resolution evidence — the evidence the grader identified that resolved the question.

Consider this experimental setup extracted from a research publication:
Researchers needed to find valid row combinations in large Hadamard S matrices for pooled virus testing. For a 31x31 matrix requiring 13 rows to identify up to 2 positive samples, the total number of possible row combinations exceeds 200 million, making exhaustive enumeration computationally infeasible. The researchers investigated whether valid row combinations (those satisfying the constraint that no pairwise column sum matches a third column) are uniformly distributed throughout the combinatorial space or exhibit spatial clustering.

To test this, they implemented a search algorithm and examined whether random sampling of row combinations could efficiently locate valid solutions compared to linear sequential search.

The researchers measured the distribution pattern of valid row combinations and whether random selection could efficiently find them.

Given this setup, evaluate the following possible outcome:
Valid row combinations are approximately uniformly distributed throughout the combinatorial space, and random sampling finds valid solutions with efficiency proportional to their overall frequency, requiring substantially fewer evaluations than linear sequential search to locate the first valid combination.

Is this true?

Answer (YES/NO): NO